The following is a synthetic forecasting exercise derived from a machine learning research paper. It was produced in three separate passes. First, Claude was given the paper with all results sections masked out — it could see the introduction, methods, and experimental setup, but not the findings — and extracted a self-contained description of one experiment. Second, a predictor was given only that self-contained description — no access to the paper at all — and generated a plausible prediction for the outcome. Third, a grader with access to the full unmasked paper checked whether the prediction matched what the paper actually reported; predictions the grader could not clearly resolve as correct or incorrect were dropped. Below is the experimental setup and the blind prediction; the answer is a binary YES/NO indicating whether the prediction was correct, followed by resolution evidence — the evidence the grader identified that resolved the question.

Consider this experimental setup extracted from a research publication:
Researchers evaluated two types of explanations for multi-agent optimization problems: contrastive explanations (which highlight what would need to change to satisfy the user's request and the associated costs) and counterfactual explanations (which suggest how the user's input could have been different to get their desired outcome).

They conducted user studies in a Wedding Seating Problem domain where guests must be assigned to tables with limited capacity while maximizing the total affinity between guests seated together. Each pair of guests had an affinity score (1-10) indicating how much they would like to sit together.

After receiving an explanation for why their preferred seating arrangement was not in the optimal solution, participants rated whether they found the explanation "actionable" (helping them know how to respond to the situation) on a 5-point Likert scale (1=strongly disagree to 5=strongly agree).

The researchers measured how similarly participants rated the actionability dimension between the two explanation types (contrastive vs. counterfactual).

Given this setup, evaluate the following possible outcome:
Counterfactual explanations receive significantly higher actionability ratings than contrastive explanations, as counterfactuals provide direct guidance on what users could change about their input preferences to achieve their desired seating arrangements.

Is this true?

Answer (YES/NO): NO